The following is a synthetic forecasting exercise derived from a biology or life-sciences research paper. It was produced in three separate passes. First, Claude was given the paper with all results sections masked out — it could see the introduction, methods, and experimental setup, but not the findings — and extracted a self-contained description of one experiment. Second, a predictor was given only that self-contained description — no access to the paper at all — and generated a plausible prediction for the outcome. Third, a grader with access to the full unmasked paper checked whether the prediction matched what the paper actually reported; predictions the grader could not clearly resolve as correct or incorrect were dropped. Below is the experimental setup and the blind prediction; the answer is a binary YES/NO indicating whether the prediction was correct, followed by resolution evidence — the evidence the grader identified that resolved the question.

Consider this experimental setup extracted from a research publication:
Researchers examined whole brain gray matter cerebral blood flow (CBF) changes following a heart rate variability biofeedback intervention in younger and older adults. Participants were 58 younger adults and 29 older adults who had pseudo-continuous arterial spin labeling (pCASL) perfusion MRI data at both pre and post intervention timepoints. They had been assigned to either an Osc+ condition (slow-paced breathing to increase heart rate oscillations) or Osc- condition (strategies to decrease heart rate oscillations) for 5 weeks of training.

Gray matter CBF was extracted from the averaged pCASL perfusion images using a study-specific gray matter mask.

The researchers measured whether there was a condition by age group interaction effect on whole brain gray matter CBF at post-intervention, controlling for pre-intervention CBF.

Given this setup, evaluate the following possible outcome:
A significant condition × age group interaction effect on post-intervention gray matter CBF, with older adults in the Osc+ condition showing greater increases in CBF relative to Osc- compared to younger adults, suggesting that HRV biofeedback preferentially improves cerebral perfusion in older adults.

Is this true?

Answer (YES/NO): NO